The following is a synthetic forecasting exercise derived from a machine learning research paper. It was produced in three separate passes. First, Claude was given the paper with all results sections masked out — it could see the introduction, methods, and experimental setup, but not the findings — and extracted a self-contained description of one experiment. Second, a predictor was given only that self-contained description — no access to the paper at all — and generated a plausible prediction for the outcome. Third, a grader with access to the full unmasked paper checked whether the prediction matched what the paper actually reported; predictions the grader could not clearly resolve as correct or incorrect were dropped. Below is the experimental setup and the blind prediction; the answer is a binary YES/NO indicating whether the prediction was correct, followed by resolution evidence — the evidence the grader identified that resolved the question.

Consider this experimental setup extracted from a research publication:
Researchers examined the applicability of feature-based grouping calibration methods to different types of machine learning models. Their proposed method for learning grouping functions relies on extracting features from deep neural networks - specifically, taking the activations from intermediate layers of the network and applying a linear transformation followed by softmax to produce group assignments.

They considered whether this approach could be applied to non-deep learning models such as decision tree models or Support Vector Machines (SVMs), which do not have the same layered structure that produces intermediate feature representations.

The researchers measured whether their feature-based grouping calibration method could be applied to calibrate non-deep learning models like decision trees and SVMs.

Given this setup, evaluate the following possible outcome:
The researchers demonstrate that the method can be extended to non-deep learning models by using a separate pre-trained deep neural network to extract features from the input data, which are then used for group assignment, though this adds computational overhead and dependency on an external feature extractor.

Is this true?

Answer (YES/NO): NO